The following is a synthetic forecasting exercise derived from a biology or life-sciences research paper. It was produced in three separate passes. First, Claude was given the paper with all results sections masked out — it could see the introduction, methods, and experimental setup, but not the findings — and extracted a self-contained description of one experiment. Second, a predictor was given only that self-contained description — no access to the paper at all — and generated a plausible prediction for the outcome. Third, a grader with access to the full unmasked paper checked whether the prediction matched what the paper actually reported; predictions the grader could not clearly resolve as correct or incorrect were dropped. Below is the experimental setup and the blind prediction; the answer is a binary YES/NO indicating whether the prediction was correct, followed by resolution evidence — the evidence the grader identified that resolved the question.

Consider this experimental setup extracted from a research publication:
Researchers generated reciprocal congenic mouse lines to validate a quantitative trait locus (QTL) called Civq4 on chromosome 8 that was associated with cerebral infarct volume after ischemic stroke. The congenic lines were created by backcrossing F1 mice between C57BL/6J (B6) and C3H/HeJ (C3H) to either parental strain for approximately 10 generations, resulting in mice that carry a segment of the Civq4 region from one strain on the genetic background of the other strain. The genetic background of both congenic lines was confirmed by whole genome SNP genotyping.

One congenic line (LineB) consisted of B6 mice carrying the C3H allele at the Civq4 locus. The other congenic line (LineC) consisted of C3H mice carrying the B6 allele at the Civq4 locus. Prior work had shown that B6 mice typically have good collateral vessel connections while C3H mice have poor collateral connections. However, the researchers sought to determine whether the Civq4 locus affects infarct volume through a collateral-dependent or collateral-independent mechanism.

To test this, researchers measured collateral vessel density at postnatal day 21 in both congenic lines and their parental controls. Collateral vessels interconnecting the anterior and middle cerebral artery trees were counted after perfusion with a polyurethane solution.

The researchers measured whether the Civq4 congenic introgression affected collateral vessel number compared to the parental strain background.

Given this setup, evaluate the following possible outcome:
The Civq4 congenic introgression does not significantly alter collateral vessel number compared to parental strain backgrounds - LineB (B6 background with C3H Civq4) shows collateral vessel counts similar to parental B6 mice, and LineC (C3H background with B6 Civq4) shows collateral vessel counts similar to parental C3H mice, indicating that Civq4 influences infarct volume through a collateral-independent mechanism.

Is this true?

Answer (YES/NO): YES